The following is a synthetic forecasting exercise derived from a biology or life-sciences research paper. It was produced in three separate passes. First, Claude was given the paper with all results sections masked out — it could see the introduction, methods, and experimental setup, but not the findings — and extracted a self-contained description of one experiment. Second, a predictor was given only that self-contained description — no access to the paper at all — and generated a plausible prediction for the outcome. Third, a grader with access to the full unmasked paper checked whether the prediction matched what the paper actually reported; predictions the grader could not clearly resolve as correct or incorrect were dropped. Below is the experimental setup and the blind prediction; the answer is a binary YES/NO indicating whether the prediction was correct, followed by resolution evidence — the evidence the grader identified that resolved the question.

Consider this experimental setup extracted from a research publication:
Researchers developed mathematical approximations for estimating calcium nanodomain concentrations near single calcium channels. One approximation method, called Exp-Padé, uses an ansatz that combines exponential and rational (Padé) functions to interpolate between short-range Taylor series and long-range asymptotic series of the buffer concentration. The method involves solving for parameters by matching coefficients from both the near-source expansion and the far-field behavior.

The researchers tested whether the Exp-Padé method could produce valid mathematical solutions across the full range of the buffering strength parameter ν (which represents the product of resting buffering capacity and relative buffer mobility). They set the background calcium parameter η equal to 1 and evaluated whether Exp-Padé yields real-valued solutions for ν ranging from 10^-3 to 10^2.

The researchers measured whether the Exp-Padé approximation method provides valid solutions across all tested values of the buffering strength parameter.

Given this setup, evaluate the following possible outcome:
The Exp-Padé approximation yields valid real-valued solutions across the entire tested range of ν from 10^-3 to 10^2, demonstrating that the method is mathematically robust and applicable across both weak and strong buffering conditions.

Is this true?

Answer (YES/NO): NO